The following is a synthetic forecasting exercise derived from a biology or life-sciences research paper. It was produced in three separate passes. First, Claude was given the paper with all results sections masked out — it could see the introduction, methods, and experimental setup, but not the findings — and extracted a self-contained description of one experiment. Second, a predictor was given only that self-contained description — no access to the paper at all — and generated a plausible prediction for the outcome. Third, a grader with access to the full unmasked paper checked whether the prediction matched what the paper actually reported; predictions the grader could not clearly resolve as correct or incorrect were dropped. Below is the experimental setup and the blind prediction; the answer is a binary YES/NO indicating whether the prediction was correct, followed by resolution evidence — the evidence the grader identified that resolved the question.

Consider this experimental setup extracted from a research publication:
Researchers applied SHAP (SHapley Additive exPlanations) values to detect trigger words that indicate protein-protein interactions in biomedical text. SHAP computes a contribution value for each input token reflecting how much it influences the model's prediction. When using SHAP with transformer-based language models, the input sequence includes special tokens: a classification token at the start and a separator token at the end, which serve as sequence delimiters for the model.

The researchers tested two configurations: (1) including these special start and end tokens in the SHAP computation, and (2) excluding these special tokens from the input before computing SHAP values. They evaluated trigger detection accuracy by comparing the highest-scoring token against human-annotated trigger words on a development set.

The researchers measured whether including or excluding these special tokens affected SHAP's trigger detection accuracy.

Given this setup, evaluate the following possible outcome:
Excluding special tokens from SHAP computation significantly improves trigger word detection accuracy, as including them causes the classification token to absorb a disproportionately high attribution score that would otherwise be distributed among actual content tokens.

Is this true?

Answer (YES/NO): NO